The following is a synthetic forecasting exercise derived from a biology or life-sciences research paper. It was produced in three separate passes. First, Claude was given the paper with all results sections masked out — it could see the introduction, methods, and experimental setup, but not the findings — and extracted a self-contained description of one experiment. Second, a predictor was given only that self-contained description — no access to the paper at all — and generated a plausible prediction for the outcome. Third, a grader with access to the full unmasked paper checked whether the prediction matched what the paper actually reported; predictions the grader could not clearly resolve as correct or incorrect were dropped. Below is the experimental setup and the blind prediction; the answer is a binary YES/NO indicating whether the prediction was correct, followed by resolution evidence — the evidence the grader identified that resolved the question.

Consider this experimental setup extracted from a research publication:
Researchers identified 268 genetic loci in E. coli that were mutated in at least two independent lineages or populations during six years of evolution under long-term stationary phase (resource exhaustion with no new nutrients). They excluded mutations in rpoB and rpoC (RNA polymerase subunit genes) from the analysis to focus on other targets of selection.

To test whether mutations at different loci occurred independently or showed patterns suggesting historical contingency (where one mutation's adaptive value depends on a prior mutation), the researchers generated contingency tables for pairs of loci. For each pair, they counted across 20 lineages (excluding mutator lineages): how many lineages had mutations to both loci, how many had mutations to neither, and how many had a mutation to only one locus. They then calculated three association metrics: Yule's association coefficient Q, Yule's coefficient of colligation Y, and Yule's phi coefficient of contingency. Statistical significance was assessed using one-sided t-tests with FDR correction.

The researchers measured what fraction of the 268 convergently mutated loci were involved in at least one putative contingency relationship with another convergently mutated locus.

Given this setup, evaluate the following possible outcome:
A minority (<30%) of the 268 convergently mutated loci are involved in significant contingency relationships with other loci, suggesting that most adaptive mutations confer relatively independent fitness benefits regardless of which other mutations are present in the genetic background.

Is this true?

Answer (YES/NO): NO